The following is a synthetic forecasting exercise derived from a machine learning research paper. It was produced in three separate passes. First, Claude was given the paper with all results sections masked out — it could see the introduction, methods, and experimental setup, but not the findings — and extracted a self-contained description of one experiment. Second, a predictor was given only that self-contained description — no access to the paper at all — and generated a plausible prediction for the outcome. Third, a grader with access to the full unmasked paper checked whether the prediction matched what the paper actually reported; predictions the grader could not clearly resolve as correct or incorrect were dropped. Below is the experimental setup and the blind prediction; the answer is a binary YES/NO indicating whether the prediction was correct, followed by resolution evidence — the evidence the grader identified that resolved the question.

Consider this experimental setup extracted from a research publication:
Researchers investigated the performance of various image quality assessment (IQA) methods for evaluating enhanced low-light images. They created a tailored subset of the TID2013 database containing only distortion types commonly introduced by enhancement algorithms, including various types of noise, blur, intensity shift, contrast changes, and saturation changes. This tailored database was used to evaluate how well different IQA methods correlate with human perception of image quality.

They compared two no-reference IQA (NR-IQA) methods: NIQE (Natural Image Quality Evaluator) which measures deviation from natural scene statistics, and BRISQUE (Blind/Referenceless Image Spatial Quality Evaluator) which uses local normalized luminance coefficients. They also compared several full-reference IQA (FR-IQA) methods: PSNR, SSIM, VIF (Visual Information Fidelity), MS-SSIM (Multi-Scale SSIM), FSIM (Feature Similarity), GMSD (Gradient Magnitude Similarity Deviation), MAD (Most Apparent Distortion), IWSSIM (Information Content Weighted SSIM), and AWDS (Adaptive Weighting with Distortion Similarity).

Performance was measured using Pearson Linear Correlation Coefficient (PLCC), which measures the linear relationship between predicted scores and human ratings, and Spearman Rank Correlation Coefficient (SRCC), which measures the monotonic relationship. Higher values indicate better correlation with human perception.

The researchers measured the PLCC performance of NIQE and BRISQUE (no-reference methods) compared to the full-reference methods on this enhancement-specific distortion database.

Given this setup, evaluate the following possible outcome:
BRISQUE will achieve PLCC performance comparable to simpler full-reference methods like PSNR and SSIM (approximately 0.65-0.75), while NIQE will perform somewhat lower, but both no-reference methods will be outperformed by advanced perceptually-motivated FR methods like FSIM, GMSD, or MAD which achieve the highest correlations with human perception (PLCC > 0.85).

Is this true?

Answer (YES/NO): NO